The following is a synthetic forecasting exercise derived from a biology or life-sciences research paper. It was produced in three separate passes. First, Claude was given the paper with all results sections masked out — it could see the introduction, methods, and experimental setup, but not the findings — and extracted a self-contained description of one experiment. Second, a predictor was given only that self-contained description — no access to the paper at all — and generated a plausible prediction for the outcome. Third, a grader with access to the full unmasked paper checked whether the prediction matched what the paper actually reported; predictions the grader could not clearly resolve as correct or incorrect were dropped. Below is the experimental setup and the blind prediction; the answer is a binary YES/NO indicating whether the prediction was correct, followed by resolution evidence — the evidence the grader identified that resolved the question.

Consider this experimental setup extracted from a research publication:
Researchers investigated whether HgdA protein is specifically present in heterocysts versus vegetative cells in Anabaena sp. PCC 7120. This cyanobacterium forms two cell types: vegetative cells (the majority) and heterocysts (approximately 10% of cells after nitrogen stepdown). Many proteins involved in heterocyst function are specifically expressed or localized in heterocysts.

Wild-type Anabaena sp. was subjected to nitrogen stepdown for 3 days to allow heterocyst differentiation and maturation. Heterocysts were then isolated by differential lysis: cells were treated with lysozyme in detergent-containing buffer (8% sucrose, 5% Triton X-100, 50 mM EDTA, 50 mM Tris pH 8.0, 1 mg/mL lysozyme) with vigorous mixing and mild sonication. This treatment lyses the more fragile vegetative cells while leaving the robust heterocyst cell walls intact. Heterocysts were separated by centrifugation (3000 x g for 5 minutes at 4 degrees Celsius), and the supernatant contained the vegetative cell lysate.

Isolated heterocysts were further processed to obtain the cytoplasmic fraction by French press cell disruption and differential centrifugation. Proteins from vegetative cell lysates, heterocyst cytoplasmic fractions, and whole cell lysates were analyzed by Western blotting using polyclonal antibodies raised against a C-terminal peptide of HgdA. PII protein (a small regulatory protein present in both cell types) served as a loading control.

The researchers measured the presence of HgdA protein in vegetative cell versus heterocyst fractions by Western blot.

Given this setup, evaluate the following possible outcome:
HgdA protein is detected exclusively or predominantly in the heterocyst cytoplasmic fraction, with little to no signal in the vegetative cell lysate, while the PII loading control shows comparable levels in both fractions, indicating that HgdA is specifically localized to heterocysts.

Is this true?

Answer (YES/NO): NO